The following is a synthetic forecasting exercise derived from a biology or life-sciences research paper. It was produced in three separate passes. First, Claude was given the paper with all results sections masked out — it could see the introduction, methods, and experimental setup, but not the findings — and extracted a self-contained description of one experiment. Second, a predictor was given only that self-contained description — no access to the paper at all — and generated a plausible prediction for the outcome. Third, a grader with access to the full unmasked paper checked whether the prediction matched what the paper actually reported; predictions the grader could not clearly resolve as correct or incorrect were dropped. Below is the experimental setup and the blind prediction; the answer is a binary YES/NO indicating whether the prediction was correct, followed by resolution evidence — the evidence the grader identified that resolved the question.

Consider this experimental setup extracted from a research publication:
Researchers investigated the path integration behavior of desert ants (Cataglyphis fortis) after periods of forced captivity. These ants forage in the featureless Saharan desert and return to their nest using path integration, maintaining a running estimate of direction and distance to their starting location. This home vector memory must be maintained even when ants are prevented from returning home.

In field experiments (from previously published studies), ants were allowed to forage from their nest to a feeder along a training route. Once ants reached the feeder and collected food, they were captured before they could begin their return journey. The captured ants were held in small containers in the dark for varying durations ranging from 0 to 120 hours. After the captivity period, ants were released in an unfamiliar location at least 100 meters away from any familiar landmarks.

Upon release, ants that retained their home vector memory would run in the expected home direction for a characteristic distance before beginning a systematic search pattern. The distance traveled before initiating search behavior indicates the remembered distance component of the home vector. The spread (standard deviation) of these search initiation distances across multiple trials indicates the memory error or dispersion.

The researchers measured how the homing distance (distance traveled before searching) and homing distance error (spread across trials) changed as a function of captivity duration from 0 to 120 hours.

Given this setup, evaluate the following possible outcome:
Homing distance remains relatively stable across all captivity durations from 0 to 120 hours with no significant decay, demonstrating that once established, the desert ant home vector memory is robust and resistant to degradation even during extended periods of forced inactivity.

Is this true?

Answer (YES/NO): NO